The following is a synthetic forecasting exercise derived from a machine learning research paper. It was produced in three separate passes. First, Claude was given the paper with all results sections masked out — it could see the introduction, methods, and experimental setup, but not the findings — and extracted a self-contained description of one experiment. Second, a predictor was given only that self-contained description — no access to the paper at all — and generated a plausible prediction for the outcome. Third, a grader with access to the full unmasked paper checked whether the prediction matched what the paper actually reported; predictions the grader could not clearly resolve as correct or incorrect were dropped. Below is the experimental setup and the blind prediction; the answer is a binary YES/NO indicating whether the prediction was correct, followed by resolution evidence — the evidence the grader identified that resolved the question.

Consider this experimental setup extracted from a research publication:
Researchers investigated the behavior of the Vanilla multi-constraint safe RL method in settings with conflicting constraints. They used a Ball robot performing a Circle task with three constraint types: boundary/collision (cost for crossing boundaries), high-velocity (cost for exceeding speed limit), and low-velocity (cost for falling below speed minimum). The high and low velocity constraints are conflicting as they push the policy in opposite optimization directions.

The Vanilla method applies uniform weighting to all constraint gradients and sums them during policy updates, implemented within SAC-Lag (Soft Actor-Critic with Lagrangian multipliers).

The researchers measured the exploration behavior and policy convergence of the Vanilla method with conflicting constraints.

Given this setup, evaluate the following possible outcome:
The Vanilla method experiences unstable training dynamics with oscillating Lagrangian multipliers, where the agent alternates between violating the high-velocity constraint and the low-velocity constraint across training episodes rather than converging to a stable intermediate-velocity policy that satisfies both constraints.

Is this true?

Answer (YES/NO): NO